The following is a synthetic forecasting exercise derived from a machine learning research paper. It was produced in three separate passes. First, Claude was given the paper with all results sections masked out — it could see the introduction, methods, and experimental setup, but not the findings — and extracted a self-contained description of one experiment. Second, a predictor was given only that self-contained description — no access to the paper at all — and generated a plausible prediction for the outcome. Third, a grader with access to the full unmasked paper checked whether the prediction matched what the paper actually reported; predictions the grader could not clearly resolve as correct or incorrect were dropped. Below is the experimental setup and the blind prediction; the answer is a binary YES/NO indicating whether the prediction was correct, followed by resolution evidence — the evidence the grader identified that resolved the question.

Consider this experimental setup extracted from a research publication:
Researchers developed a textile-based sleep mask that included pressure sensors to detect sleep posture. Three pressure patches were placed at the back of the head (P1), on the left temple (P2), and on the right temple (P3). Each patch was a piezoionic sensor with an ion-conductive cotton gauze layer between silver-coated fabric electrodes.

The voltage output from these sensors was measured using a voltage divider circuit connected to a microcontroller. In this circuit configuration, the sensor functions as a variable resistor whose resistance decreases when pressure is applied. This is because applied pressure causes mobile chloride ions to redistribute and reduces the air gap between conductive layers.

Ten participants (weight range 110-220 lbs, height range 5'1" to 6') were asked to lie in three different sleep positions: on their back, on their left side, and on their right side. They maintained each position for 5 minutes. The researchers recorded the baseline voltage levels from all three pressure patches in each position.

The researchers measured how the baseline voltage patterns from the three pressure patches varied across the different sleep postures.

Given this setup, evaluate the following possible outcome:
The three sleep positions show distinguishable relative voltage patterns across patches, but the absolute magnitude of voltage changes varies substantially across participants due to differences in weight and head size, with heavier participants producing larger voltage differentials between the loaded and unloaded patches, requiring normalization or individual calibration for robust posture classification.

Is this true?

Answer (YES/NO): NO